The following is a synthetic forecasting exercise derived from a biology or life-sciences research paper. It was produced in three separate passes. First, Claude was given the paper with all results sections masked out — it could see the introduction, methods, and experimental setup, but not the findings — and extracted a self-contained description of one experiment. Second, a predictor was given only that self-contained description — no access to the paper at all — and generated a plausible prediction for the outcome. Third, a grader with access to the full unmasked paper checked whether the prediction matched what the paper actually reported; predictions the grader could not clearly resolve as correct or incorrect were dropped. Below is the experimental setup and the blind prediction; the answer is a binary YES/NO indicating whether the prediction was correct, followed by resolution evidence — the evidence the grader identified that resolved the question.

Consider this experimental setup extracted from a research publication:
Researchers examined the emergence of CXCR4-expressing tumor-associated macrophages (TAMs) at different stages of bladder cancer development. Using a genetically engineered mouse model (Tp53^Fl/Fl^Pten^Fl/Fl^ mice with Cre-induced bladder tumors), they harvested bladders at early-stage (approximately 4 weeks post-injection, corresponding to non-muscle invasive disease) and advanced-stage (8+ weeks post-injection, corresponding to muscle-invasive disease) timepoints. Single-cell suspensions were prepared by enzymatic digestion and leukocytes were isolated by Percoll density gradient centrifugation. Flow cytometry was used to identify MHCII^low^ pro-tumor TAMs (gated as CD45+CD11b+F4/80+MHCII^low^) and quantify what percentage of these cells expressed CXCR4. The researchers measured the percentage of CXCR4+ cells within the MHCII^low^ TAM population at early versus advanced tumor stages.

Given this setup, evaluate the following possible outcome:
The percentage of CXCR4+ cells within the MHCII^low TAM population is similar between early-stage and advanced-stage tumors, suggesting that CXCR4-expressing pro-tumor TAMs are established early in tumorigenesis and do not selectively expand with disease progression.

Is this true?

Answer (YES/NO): NO